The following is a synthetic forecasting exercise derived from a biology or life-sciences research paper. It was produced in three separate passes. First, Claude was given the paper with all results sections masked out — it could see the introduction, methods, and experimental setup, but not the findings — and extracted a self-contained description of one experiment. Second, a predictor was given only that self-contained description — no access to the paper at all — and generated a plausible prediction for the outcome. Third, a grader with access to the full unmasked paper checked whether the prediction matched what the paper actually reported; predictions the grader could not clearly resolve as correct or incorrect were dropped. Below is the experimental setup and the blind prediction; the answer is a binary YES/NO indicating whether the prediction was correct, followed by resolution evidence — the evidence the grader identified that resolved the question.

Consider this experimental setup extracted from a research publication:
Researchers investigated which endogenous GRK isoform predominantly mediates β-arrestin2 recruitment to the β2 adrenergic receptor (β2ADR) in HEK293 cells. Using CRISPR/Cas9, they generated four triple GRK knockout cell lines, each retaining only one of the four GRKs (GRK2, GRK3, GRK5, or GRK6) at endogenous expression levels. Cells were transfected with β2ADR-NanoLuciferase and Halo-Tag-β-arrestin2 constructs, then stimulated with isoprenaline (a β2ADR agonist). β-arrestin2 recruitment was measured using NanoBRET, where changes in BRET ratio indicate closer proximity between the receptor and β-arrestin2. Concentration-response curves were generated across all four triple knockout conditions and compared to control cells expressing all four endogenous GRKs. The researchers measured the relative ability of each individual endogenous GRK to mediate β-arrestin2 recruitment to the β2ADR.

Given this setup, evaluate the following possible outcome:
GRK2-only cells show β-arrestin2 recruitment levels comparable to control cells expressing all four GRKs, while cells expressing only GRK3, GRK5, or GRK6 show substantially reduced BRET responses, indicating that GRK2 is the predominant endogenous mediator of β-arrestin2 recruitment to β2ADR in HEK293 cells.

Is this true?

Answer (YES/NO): NO